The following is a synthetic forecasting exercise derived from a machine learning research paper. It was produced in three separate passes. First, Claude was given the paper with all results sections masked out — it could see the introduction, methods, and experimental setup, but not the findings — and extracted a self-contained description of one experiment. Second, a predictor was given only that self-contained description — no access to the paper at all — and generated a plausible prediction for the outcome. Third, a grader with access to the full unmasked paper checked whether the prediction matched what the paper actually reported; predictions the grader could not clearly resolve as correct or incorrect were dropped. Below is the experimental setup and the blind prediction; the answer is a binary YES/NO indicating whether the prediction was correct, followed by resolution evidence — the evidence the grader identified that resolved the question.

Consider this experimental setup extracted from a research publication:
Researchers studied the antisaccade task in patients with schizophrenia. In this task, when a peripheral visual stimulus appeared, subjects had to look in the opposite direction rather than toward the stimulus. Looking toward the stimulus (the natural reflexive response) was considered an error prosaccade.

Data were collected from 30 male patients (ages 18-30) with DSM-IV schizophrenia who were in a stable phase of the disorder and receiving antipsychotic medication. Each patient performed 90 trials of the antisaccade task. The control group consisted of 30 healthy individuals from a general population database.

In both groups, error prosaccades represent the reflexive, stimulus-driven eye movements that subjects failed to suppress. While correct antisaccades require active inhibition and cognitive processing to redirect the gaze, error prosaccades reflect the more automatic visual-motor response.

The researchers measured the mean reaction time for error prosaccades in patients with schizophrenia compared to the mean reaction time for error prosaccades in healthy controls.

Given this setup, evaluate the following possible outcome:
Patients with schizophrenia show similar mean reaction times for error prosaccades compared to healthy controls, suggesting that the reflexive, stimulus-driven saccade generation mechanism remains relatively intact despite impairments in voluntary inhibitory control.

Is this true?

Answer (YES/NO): YES